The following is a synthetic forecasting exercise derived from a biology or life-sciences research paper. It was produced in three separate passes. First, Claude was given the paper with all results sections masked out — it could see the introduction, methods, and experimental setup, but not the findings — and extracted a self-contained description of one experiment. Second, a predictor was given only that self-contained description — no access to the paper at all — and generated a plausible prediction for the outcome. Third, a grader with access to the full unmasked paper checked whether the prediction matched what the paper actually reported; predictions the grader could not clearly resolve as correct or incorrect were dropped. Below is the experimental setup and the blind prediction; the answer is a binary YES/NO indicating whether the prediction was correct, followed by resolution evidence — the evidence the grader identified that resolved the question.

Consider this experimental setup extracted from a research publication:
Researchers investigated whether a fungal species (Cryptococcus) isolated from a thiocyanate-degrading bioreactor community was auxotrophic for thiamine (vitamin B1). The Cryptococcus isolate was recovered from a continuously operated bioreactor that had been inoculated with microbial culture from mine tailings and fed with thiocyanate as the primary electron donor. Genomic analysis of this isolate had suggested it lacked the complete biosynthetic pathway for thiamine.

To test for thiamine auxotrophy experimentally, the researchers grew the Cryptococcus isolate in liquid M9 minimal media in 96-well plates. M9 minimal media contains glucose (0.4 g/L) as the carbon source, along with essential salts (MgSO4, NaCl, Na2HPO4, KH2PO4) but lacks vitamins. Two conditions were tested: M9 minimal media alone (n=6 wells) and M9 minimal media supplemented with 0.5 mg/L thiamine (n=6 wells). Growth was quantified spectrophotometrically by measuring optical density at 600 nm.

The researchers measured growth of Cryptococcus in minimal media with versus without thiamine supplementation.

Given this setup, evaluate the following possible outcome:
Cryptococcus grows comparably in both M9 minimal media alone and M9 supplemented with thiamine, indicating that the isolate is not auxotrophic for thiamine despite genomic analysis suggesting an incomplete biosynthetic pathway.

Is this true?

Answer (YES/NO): NO